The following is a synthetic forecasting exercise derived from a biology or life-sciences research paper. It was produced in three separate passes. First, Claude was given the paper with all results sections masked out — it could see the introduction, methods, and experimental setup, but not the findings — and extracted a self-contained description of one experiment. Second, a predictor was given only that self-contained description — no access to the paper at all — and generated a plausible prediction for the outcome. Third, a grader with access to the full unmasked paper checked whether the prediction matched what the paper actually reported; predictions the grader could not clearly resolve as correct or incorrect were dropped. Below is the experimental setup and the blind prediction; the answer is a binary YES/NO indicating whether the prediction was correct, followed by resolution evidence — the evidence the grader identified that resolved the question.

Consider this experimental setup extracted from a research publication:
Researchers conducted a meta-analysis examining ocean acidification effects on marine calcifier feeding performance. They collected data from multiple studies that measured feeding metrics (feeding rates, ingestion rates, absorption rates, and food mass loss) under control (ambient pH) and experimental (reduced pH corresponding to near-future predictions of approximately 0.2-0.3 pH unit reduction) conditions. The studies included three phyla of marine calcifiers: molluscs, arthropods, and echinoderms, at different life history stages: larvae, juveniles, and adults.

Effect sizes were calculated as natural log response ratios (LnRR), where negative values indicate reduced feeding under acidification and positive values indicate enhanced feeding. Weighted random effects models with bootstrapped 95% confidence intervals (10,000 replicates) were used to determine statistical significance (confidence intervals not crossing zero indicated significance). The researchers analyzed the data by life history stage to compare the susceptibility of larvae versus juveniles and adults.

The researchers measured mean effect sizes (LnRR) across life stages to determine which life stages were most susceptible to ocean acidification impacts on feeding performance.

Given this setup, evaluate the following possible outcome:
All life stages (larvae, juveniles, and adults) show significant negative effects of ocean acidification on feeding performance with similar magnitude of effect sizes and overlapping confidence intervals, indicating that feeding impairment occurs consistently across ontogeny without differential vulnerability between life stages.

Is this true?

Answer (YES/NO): NO